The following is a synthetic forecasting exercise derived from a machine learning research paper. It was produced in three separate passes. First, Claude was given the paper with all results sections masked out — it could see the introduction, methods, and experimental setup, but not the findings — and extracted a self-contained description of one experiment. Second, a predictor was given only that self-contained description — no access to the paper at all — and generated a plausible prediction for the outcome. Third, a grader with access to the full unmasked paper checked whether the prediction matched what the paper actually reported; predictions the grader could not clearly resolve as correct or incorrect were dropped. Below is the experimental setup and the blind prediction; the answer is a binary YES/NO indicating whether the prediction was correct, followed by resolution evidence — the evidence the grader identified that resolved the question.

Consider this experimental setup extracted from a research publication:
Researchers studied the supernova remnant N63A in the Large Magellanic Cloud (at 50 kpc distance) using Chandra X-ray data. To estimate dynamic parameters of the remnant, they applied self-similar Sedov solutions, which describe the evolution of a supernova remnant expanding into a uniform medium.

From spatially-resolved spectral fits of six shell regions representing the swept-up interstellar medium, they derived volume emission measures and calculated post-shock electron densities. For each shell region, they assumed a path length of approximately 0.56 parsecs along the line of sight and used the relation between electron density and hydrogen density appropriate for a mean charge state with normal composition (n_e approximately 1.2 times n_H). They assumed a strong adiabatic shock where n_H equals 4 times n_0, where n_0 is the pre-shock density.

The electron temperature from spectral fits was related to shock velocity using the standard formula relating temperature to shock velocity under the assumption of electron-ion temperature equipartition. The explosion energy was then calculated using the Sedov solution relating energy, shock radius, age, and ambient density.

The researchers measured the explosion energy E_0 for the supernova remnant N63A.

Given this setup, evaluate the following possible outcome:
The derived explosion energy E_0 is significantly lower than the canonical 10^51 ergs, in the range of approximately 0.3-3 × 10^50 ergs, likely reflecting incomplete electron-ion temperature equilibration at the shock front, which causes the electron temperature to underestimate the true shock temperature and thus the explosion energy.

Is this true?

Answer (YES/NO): NO